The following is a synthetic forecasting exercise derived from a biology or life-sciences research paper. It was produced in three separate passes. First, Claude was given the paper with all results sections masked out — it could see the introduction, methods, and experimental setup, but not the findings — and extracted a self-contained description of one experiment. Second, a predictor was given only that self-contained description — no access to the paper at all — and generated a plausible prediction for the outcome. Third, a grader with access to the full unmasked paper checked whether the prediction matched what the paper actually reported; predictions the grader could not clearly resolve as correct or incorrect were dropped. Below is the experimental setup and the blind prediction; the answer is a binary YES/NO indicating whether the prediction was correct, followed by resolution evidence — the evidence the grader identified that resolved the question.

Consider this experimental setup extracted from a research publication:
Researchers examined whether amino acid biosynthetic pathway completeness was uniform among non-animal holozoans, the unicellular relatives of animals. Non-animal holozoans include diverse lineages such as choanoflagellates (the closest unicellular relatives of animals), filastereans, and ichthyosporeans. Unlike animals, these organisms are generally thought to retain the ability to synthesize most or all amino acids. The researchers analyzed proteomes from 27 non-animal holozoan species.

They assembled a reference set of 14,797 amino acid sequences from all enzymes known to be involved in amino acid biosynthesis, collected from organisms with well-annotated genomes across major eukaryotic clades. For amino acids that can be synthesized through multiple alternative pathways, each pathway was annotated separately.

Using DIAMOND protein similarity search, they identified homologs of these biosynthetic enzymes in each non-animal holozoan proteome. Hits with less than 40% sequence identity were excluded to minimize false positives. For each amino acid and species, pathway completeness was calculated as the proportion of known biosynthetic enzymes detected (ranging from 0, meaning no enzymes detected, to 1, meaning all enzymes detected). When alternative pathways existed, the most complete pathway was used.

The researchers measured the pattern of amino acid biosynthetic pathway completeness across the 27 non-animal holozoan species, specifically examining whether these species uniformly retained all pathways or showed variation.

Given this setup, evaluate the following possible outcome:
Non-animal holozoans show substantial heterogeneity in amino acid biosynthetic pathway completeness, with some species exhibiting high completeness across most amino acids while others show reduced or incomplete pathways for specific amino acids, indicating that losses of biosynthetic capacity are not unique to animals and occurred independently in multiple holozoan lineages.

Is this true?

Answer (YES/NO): NO